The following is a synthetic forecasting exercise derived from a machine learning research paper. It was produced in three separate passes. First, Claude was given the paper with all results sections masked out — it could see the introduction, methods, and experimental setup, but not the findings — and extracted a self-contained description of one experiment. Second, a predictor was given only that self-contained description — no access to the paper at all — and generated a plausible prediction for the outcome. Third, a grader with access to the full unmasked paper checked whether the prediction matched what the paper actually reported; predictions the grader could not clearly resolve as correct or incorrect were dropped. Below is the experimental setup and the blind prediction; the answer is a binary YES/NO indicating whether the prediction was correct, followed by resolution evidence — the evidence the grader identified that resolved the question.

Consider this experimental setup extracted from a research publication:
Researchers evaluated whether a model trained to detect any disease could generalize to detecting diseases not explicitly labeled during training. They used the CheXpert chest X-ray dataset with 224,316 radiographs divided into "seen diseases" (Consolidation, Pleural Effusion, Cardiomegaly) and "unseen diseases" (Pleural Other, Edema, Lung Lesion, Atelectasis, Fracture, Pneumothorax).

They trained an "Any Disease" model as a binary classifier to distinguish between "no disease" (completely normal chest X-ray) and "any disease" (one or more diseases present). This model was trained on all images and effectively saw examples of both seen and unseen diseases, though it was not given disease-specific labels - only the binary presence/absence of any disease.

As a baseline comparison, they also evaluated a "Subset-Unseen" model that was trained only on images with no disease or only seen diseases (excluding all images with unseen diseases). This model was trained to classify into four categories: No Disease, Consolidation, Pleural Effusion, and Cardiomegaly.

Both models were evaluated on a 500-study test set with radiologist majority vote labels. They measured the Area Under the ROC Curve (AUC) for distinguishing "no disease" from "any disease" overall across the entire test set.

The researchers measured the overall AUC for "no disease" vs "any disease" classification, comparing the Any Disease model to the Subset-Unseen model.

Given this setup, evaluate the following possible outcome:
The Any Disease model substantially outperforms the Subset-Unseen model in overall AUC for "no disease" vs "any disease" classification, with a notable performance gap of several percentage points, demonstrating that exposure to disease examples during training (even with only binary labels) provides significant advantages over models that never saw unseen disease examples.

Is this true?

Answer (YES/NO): NO